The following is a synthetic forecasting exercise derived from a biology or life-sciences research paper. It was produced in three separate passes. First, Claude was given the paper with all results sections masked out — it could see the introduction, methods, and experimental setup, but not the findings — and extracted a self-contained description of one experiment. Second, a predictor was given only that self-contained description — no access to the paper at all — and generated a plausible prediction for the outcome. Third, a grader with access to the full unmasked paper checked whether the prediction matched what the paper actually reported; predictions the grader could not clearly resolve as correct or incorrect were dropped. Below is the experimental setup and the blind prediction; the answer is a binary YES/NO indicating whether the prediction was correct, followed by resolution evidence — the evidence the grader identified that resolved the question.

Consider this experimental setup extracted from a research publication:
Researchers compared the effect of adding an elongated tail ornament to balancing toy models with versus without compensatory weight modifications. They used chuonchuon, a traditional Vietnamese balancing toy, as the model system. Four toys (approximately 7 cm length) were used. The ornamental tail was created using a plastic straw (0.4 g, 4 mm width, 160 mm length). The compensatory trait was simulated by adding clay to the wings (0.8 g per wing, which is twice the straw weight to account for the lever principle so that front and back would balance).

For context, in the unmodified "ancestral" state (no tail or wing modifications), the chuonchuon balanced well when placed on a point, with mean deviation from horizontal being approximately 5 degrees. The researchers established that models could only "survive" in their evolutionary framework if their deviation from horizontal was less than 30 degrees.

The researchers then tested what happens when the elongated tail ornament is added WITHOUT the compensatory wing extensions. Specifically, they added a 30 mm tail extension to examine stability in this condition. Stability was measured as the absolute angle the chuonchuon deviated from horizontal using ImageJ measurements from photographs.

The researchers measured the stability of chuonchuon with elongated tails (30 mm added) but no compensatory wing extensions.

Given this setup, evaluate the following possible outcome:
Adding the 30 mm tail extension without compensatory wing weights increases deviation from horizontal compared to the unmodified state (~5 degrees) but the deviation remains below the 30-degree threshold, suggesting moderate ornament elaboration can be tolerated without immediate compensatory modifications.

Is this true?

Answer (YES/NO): NO